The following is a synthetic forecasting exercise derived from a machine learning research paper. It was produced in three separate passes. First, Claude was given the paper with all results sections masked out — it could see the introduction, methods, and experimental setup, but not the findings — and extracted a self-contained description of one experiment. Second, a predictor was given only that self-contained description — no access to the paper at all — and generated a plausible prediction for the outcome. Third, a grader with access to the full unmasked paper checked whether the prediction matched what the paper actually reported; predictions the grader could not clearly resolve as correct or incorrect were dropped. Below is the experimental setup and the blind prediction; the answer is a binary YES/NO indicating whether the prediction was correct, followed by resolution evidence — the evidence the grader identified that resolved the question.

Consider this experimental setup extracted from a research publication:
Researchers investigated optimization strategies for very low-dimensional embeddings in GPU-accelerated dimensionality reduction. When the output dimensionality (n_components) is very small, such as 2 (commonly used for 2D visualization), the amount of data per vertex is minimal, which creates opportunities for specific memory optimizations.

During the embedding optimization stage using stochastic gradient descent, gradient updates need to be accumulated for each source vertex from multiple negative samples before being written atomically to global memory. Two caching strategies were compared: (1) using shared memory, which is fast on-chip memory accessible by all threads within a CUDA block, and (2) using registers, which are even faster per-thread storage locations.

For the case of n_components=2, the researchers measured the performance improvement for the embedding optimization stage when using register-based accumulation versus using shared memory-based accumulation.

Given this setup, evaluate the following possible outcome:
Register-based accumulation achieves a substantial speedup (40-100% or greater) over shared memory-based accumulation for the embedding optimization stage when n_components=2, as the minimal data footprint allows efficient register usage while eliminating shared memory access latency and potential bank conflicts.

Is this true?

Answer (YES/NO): YES